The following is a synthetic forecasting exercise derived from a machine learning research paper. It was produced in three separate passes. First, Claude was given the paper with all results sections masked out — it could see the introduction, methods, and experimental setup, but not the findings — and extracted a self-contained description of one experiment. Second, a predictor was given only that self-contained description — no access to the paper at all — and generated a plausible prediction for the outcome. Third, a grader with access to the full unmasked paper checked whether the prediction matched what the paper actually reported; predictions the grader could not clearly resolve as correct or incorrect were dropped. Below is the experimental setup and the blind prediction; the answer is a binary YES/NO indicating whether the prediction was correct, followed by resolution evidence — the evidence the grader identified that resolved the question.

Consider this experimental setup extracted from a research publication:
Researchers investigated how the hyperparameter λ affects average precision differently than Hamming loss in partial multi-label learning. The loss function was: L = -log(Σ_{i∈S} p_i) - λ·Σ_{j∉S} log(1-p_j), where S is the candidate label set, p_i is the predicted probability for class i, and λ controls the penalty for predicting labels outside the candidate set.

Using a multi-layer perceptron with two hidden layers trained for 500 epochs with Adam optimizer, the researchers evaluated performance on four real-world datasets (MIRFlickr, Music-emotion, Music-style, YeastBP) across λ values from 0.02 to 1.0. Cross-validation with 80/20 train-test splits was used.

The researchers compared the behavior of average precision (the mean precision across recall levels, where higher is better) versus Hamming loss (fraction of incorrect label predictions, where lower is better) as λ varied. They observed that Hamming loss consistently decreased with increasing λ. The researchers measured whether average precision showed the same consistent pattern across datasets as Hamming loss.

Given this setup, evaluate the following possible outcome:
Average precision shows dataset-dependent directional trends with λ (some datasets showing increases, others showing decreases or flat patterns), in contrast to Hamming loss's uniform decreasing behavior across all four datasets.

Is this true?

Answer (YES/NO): YES